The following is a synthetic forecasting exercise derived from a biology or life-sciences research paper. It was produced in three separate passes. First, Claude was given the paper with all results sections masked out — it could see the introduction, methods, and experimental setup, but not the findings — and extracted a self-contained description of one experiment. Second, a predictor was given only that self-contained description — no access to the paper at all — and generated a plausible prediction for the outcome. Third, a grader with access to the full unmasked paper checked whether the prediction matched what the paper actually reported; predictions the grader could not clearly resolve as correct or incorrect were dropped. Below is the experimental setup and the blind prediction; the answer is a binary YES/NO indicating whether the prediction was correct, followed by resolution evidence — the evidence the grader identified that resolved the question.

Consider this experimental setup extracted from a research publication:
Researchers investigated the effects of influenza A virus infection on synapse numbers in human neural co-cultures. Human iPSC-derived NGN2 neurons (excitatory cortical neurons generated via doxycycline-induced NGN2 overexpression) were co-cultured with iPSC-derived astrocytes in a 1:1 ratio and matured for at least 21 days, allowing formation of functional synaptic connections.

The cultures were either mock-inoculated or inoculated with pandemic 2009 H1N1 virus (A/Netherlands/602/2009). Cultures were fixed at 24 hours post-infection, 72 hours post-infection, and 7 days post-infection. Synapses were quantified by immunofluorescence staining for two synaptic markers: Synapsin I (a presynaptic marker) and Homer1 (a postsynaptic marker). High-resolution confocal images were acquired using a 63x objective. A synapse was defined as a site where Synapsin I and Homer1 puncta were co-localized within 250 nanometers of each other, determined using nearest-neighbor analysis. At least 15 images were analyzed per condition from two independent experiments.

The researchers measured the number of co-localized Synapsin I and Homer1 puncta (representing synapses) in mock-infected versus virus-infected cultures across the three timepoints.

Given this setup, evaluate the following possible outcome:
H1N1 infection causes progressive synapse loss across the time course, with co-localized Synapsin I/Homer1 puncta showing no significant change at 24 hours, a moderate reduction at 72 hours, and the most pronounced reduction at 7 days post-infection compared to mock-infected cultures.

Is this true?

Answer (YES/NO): NO